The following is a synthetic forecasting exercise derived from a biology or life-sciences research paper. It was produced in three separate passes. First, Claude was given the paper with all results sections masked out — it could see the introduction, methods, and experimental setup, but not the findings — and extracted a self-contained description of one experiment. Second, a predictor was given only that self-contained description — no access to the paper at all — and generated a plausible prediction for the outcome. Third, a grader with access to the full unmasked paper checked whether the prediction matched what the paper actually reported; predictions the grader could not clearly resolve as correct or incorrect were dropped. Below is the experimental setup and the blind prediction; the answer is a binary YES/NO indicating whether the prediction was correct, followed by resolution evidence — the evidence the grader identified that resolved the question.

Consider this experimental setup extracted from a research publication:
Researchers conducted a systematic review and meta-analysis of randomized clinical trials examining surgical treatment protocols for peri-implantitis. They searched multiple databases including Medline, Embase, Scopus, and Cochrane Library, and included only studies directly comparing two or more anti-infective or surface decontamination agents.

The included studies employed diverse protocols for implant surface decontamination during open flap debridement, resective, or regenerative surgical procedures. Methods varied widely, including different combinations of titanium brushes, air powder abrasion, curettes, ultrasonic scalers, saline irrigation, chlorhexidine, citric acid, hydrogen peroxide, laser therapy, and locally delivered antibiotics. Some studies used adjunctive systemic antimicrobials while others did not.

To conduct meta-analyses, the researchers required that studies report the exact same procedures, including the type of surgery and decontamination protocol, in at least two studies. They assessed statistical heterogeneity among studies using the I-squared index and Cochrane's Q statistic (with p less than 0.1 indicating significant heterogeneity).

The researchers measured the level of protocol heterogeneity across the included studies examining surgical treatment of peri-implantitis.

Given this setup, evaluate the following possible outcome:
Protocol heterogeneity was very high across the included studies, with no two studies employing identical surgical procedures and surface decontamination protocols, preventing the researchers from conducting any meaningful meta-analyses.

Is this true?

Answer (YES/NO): NO